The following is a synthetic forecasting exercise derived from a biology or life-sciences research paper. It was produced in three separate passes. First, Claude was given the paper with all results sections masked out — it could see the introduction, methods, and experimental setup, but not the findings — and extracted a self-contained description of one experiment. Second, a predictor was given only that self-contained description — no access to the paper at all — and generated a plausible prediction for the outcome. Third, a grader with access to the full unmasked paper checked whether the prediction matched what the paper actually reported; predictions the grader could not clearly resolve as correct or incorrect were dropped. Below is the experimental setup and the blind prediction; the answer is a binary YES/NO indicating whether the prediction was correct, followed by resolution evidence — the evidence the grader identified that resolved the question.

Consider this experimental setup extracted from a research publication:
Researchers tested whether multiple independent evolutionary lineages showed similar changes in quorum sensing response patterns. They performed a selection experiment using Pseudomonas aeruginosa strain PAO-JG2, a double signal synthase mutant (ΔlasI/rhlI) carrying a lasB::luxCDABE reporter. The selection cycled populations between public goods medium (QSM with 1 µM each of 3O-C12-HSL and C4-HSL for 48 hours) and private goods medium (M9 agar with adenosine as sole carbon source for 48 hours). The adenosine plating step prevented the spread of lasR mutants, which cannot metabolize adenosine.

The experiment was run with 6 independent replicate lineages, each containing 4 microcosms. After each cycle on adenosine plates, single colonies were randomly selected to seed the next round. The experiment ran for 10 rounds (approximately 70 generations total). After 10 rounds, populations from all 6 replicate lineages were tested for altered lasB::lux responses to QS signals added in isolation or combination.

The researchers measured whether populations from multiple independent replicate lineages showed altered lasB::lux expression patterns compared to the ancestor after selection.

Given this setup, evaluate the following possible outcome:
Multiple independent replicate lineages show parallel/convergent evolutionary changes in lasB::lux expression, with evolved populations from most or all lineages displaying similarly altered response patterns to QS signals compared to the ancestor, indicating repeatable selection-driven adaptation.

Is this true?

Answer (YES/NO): NO